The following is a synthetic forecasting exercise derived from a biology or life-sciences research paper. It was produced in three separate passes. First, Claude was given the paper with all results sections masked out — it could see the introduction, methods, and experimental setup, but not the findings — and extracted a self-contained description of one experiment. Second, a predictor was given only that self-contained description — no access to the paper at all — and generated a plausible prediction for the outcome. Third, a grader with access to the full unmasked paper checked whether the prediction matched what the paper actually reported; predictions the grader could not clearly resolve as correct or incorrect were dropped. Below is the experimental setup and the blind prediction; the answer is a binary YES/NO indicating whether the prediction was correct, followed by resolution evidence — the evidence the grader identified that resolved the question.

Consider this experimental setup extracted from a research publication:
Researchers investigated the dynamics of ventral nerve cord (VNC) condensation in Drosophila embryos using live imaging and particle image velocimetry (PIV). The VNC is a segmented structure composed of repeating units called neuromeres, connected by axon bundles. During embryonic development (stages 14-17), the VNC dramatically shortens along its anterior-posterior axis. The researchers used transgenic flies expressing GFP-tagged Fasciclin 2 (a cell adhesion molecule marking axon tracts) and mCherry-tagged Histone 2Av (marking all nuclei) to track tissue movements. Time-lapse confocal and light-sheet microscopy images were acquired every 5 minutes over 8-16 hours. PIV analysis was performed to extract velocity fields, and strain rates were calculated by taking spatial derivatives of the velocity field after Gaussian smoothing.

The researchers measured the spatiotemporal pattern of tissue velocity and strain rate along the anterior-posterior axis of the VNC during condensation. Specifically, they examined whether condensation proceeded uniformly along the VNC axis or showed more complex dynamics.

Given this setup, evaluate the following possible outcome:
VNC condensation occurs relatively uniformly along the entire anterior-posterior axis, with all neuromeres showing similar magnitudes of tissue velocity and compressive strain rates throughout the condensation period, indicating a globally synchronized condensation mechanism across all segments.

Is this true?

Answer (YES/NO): NO